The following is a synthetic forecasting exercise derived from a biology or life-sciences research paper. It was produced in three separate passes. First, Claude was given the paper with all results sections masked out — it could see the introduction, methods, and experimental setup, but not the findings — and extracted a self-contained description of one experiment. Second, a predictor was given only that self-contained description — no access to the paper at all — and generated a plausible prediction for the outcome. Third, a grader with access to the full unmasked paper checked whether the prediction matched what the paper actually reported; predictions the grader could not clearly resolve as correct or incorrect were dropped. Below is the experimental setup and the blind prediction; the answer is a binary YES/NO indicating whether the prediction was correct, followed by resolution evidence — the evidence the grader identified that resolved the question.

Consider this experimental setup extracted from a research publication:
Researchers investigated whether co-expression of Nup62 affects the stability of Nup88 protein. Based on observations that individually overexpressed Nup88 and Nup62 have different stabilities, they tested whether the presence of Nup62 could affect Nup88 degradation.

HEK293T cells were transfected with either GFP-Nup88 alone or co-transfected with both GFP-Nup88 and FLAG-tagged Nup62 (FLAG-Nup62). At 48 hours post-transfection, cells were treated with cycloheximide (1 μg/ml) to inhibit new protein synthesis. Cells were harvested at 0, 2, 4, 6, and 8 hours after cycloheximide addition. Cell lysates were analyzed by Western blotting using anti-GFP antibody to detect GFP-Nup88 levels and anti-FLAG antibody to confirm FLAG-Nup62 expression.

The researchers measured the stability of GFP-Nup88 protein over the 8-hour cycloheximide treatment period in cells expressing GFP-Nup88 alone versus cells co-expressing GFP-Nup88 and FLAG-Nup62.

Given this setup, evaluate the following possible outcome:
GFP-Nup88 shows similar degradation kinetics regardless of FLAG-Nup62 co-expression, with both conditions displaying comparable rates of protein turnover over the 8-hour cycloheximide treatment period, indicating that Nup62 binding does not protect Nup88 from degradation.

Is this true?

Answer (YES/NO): NO